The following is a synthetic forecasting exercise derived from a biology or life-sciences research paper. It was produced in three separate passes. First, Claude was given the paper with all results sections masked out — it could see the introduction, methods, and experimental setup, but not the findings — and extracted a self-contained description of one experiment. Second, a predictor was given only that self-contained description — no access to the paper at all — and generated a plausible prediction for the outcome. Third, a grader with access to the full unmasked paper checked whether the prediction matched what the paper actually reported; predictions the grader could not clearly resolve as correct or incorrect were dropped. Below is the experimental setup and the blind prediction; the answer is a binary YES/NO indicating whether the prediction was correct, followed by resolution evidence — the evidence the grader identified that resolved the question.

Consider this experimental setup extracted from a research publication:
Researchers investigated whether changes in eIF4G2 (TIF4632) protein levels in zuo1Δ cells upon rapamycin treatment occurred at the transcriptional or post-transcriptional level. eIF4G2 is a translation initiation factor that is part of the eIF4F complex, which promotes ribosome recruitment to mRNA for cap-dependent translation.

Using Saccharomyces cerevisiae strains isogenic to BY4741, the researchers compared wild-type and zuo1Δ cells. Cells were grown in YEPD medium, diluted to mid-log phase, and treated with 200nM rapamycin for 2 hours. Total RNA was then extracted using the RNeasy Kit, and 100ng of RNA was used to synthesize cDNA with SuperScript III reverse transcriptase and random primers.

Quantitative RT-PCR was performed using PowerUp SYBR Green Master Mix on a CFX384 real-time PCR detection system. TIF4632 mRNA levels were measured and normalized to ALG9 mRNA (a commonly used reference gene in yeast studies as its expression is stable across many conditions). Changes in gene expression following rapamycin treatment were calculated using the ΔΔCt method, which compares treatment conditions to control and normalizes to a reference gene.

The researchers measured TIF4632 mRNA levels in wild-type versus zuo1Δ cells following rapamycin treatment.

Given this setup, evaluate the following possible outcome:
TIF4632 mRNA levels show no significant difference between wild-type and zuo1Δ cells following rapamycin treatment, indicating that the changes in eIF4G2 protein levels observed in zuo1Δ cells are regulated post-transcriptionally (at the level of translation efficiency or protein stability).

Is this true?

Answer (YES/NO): YES